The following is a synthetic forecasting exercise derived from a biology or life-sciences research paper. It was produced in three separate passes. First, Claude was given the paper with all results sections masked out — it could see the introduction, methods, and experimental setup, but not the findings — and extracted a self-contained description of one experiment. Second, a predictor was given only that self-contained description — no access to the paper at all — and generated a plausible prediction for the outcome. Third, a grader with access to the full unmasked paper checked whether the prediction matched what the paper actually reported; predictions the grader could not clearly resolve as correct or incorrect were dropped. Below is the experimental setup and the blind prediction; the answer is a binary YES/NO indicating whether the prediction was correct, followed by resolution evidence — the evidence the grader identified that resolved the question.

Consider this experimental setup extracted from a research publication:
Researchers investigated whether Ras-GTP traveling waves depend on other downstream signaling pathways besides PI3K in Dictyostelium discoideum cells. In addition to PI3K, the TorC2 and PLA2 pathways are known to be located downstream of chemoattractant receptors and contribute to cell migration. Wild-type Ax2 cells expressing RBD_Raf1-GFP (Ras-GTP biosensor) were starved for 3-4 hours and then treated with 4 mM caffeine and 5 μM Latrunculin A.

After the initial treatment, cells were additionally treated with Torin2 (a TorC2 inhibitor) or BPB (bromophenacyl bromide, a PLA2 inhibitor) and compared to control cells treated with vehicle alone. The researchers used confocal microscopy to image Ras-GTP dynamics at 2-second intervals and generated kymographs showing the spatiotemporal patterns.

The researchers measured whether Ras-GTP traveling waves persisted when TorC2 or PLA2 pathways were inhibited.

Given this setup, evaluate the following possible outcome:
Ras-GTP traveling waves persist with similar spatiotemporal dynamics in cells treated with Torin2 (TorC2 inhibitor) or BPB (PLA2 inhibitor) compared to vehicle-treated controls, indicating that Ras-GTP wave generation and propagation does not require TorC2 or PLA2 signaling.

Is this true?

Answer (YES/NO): YES